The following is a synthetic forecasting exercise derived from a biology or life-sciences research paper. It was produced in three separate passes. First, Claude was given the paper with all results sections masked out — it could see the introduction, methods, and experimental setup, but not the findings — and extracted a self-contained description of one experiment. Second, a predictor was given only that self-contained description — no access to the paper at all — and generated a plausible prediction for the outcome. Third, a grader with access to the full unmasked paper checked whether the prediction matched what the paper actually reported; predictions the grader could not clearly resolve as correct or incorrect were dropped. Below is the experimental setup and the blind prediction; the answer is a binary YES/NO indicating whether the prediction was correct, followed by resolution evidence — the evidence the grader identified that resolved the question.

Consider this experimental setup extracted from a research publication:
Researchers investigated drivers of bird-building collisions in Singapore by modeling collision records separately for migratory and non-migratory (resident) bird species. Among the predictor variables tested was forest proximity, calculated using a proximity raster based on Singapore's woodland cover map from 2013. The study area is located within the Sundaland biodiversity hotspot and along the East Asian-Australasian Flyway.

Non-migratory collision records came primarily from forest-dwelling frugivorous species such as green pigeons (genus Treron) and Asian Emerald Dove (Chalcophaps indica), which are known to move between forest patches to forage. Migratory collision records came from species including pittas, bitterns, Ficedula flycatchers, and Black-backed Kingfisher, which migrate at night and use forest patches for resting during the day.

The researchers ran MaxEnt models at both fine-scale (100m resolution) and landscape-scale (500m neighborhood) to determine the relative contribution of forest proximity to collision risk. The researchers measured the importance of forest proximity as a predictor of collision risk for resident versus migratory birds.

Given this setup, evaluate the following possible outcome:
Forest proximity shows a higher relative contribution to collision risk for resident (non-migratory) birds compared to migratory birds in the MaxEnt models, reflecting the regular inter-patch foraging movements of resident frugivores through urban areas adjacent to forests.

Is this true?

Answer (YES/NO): YES